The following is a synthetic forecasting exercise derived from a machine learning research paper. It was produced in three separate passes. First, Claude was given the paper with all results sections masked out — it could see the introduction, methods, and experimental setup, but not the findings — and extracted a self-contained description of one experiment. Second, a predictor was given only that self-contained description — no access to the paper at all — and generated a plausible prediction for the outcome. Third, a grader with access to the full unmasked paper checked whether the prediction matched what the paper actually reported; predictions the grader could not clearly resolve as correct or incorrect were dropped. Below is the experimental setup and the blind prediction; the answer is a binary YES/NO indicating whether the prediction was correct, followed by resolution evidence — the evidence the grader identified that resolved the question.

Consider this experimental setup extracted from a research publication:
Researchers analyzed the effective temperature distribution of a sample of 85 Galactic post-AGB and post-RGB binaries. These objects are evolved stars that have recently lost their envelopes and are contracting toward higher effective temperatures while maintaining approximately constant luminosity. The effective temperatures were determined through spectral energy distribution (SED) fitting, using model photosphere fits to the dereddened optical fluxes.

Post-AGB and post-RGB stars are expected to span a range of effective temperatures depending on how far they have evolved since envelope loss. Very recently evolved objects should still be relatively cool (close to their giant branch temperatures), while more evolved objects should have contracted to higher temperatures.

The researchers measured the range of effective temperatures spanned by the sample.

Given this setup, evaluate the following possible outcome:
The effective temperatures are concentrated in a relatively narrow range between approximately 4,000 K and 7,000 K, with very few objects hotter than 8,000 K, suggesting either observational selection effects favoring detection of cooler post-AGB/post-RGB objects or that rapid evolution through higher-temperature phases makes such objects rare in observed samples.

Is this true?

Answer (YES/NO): NO